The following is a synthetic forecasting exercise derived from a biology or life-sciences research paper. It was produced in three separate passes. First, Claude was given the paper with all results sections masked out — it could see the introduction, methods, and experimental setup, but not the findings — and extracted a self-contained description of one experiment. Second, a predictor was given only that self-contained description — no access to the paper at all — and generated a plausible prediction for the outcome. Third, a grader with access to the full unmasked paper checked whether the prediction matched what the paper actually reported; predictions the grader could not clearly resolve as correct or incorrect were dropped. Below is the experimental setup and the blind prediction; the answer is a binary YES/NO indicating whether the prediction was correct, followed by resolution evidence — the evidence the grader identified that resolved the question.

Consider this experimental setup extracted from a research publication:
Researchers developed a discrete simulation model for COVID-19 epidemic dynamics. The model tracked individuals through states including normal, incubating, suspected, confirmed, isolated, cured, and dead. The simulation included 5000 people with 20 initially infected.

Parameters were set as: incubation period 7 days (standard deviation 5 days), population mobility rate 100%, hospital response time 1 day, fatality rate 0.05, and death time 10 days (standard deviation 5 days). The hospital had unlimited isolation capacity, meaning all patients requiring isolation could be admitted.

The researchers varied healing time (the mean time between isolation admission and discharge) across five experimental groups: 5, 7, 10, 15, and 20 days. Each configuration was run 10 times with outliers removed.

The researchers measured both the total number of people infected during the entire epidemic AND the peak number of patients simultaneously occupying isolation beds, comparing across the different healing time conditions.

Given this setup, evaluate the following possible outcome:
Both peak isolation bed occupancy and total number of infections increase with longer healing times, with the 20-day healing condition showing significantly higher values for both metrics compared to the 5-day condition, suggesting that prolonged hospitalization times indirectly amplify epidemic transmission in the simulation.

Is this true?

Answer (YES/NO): NO